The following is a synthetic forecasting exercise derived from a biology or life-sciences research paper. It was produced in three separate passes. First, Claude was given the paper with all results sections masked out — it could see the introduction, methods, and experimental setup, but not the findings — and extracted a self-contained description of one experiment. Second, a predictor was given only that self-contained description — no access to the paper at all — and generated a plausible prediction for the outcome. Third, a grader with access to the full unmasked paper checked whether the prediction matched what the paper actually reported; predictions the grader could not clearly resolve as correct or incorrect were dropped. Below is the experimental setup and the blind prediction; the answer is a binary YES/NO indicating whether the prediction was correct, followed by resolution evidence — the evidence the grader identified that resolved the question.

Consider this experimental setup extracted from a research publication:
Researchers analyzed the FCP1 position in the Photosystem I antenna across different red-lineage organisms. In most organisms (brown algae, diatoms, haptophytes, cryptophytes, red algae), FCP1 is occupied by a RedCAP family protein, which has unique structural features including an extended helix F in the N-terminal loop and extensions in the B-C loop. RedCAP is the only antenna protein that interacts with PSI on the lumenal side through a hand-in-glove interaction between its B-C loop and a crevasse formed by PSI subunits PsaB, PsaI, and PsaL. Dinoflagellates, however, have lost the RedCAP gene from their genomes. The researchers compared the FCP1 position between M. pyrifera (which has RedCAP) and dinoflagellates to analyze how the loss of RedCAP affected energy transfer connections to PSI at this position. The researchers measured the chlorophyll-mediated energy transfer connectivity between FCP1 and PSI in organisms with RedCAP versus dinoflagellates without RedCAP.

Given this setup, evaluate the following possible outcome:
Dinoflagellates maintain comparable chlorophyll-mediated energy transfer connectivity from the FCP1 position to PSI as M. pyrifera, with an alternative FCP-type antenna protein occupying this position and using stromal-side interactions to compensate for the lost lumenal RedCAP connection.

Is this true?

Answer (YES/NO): NO